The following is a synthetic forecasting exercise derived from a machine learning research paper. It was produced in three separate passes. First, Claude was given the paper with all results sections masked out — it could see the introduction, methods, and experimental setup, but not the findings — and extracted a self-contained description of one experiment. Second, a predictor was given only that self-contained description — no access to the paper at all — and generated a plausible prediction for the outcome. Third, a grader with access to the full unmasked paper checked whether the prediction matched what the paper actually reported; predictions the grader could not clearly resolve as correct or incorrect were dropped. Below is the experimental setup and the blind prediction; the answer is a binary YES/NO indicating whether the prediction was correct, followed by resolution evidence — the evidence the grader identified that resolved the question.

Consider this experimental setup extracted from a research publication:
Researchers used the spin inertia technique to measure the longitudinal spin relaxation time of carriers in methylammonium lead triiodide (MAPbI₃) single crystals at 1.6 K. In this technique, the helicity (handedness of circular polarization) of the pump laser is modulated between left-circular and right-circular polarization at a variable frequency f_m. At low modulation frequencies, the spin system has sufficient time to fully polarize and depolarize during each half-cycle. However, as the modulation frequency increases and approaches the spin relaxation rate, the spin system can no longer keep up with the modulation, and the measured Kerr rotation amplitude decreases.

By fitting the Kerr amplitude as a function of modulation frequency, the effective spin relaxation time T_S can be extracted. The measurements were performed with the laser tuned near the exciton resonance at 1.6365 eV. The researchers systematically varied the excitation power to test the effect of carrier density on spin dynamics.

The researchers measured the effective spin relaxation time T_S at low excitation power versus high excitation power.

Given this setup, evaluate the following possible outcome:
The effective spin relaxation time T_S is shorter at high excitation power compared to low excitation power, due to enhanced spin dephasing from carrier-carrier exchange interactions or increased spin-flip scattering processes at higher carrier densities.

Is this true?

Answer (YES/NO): NO